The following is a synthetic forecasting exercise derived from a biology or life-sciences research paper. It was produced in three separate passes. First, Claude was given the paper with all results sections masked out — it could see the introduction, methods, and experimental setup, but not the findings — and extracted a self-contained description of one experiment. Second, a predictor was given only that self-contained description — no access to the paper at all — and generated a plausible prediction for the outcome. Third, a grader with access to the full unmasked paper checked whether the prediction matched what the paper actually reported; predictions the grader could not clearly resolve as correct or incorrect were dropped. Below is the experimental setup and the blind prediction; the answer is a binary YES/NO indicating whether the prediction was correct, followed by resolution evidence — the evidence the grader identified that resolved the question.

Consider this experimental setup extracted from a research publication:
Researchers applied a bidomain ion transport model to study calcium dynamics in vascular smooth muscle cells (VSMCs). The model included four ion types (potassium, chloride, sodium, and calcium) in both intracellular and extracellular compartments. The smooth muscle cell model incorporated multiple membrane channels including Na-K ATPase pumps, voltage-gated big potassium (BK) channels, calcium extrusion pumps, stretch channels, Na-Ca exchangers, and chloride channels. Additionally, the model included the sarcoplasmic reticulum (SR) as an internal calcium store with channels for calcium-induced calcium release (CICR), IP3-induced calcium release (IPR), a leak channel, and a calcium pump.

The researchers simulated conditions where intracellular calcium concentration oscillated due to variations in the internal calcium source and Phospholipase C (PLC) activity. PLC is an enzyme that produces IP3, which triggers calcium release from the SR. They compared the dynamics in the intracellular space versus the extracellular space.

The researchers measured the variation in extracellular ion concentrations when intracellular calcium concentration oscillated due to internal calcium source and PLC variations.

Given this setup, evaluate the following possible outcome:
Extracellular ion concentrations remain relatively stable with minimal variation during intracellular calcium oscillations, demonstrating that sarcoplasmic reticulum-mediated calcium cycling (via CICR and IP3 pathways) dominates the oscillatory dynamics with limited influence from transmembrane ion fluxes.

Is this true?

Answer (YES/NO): YES